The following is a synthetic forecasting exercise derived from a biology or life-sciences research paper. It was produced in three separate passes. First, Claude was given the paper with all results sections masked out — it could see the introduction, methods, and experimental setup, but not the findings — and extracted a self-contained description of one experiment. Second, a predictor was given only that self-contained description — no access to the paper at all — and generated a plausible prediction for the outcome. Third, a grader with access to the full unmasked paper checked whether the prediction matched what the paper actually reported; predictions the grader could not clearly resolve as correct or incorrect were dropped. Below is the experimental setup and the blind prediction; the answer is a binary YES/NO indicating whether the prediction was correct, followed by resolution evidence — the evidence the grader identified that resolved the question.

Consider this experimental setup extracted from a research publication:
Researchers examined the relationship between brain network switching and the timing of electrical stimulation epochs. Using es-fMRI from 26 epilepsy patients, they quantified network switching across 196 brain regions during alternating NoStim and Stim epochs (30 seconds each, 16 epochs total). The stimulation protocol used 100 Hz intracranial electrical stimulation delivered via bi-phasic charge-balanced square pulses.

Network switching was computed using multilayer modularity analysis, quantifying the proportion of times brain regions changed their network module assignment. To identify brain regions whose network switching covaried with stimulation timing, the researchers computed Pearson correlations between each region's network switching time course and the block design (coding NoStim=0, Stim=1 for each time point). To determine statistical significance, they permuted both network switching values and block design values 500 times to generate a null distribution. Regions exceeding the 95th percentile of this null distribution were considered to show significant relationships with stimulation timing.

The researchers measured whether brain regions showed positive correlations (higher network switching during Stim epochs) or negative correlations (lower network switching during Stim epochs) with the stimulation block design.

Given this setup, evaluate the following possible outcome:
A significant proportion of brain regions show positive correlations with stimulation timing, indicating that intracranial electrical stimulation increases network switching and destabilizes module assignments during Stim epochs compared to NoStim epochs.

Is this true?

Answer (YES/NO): NO